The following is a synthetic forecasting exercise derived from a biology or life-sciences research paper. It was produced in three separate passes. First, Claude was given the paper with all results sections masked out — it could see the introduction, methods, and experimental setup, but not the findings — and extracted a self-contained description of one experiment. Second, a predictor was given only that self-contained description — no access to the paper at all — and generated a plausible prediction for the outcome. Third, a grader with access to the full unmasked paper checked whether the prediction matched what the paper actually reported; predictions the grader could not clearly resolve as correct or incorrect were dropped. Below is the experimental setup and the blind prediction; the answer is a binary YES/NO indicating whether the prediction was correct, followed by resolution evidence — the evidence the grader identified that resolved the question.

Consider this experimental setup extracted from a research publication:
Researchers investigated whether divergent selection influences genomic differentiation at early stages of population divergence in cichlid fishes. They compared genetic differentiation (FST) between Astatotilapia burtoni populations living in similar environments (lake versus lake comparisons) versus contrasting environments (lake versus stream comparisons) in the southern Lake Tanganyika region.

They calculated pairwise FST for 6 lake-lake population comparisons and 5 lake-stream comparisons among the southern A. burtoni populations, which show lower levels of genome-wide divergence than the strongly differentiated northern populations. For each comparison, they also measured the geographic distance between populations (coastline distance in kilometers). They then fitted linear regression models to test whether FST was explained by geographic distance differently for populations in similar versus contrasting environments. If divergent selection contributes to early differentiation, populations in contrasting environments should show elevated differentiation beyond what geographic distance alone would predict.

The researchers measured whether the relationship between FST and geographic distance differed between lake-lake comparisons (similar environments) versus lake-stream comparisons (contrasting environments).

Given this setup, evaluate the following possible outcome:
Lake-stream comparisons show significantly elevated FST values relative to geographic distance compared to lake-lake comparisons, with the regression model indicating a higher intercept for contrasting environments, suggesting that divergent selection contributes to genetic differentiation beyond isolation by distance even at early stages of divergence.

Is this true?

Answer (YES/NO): NO